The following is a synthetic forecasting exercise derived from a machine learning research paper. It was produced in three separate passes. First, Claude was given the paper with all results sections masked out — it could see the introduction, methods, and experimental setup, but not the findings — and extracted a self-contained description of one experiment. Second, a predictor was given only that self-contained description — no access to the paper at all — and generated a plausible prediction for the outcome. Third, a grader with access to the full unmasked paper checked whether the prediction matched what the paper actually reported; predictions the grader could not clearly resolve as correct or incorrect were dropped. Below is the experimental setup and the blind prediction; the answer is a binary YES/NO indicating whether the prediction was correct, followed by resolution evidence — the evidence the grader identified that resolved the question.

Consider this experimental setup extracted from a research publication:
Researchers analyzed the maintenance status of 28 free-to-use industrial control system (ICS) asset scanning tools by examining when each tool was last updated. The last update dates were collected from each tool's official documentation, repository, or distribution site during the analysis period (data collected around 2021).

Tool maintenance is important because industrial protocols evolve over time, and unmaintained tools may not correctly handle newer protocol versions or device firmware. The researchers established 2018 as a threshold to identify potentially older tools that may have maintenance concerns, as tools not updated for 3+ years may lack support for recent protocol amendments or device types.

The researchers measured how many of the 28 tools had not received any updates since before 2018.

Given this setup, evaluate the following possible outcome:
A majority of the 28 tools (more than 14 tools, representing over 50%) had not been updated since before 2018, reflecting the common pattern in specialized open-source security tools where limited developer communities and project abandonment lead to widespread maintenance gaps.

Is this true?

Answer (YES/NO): NO